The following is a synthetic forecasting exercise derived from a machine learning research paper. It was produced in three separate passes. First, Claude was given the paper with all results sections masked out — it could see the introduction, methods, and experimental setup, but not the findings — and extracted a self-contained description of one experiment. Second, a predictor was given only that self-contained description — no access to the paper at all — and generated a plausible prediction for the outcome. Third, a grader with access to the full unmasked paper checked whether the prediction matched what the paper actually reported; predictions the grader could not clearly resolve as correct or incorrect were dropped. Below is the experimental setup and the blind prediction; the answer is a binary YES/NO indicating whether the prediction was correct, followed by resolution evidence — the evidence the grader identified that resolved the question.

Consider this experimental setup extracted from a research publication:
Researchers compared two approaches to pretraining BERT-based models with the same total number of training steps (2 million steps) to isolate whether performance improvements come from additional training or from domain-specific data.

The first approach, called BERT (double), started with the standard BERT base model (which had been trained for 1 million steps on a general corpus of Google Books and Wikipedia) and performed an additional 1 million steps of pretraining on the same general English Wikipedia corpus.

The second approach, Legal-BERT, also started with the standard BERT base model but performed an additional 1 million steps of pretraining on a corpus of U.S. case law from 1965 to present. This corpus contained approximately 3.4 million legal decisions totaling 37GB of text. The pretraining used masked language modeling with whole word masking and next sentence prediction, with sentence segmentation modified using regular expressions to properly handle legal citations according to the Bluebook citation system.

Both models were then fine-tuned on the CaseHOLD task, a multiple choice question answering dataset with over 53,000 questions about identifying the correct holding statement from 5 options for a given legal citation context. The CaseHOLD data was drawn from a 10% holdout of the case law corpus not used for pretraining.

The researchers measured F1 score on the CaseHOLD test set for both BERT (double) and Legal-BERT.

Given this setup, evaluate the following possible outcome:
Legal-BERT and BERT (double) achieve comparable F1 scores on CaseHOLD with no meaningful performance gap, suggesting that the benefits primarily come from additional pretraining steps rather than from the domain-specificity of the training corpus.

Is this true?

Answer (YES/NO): NO